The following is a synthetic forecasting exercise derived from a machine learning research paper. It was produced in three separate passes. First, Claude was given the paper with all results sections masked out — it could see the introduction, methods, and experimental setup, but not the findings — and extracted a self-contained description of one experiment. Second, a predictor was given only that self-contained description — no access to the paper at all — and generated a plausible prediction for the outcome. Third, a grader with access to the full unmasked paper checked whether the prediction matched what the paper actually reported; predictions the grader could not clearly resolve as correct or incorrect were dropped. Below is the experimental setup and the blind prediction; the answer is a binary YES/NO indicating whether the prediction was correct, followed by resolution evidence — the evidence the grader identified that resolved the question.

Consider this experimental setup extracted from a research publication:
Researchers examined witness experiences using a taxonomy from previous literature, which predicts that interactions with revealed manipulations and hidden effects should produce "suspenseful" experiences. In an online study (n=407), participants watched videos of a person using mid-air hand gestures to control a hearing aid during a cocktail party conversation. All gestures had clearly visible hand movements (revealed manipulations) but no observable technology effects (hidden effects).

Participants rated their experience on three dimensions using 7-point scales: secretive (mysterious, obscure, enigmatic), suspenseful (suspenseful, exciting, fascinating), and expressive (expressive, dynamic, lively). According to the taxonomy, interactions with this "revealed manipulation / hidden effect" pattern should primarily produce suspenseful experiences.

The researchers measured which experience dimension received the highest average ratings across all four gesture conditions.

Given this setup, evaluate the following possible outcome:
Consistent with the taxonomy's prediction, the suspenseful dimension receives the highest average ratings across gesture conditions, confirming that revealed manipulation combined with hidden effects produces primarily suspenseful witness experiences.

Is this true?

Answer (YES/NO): NO